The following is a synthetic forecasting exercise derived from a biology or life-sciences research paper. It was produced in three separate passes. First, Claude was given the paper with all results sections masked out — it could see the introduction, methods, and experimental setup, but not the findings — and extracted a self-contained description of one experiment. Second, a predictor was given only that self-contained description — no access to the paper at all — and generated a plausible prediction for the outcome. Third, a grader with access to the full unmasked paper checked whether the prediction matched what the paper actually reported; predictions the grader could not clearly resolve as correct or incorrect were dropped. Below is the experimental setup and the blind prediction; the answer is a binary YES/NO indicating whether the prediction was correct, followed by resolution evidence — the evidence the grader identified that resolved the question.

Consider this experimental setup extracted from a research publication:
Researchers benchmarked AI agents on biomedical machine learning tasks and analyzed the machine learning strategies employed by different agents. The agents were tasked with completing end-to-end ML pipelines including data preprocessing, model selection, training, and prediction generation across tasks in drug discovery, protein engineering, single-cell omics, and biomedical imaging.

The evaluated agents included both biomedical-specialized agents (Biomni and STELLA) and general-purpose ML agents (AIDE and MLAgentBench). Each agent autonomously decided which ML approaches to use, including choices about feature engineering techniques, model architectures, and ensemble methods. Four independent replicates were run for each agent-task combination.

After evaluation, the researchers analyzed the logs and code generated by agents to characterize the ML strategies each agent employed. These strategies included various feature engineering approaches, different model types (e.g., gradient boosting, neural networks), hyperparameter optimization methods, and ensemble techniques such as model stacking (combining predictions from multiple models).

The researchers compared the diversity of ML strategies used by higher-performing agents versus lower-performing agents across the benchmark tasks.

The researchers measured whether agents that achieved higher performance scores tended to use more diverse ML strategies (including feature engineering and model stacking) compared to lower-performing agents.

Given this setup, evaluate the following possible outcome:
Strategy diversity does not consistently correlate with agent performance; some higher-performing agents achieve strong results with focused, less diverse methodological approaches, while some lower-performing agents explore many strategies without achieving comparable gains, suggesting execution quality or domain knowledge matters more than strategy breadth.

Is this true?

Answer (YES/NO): NO